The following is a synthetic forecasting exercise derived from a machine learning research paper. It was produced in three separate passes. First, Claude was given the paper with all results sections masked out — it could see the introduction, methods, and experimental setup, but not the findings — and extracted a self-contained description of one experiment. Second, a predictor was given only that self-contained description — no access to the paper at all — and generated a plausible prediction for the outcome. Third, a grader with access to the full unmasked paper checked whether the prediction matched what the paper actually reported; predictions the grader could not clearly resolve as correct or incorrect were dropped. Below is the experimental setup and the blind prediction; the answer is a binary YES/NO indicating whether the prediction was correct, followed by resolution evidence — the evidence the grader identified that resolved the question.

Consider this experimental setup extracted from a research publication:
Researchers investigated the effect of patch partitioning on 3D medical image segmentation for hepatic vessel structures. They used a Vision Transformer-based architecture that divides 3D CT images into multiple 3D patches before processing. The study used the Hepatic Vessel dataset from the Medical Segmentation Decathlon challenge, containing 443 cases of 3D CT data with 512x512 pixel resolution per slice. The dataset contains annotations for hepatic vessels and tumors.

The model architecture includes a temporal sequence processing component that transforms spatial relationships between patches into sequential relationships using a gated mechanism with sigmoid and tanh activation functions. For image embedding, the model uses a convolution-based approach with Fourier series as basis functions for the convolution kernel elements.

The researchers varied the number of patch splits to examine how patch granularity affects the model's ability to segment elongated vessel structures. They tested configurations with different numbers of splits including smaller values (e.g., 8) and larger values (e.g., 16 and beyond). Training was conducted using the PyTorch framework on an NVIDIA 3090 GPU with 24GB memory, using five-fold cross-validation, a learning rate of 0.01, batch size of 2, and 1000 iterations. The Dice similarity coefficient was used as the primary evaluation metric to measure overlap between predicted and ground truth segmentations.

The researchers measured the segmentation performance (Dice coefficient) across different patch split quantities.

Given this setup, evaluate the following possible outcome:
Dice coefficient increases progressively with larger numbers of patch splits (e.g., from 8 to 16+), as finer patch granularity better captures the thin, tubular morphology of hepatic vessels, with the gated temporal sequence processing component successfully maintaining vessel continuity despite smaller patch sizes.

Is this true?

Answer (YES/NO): NO